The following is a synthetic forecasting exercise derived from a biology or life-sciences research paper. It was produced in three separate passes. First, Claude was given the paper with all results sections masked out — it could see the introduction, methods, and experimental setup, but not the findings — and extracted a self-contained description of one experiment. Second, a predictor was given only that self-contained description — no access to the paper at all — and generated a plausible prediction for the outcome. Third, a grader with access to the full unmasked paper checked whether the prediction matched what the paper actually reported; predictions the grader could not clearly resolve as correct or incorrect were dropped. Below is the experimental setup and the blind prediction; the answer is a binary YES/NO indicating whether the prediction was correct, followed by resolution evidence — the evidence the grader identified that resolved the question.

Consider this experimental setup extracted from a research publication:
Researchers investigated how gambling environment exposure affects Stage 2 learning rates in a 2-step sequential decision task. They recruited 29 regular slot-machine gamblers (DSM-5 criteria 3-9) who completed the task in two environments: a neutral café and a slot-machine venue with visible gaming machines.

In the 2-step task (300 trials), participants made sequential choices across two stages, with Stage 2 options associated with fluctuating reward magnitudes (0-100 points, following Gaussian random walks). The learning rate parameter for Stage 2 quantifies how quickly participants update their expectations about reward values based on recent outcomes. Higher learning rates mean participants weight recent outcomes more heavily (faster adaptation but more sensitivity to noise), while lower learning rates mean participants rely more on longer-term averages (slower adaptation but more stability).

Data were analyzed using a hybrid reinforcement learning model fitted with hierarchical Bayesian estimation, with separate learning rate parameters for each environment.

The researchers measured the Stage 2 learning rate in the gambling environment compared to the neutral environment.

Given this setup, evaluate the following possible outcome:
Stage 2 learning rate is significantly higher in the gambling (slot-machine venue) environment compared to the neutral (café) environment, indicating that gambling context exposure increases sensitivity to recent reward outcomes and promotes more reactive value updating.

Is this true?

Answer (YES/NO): YES